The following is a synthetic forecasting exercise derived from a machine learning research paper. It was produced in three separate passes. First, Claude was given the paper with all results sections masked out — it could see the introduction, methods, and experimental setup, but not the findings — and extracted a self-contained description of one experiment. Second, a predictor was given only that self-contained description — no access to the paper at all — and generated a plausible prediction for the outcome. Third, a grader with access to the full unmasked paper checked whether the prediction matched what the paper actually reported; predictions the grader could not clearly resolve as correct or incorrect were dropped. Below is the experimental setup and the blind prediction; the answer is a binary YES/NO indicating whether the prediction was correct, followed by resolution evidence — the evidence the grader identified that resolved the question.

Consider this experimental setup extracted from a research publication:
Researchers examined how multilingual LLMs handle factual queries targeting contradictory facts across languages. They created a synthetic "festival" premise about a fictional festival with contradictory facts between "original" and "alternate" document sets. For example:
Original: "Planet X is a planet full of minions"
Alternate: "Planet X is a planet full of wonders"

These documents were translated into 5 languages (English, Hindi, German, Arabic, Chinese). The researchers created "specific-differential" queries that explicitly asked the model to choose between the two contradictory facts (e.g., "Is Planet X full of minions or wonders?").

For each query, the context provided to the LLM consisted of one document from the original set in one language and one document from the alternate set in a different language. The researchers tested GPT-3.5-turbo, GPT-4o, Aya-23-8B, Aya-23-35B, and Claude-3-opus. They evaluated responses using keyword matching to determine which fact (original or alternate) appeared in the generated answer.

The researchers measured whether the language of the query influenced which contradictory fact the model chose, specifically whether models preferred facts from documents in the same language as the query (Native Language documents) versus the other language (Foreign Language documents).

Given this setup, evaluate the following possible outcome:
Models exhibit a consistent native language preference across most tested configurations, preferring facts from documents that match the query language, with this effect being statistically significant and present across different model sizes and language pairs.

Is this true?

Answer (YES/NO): NO